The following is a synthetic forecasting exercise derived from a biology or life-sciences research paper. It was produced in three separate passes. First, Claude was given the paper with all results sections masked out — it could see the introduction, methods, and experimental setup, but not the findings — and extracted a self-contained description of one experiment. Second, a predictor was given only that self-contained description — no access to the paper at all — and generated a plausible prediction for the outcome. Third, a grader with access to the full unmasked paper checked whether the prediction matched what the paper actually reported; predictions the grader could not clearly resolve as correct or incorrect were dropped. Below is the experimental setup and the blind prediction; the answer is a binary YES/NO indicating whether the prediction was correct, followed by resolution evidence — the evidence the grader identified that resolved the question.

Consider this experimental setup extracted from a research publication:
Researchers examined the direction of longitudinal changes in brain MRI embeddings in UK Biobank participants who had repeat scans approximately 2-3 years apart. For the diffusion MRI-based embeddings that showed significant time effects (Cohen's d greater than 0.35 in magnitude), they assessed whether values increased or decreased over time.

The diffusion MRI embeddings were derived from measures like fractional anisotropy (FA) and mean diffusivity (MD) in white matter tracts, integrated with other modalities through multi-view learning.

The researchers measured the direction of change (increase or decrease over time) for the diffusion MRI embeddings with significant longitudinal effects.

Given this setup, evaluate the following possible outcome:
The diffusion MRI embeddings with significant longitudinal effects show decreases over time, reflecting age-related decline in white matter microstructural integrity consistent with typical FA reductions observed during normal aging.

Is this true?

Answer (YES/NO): YES